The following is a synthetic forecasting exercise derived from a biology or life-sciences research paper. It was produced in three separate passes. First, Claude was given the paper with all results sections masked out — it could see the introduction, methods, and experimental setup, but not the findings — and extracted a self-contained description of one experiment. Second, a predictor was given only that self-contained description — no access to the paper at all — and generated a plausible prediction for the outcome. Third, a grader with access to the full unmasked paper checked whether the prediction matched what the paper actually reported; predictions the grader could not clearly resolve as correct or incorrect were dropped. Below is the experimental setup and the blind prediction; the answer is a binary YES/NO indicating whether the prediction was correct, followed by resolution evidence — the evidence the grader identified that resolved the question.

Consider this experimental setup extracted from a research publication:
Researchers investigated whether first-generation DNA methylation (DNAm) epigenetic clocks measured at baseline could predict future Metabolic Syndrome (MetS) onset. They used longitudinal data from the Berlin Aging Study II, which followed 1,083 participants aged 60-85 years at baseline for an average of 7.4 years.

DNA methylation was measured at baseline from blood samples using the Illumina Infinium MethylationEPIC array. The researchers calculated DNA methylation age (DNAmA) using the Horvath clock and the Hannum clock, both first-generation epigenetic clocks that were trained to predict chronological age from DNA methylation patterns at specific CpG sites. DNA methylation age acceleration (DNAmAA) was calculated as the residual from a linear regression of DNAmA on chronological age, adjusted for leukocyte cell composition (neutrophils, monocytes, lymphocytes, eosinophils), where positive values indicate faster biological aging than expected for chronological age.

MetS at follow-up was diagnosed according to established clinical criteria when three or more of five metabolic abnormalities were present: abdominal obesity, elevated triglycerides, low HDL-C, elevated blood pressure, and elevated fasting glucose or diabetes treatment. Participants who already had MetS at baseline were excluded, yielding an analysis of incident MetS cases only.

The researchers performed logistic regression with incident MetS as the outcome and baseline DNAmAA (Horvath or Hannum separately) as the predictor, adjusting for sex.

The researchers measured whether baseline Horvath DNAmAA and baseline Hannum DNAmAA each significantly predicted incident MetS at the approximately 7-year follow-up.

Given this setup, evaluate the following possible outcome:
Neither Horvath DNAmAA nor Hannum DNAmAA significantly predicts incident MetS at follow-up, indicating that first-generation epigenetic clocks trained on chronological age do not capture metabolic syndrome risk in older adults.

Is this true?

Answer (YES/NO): YES